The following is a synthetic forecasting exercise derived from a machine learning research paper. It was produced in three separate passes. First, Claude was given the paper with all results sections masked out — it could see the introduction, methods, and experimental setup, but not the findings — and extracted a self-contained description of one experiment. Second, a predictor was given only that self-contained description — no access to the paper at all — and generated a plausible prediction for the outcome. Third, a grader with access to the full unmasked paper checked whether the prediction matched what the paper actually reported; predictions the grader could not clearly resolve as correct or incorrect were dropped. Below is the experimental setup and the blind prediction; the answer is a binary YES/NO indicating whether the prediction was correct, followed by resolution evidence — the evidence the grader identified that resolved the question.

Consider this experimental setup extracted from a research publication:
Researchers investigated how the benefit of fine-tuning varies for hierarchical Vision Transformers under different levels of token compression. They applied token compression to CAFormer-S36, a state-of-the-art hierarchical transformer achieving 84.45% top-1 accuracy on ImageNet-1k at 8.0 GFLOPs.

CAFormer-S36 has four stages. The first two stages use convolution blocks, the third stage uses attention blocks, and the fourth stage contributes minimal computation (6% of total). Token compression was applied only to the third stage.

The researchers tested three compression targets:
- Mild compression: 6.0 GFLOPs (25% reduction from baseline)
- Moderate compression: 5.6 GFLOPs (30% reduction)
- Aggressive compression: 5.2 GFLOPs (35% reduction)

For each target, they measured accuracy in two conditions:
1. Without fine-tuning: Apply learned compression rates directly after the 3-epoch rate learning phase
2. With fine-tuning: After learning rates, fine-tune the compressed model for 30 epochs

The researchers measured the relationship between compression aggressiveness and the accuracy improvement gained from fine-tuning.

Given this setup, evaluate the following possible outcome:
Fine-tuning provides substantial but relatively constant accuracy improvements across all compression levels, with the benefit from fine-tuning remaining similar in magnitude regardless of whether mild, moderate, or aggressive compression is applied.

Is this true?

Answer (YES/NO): NO